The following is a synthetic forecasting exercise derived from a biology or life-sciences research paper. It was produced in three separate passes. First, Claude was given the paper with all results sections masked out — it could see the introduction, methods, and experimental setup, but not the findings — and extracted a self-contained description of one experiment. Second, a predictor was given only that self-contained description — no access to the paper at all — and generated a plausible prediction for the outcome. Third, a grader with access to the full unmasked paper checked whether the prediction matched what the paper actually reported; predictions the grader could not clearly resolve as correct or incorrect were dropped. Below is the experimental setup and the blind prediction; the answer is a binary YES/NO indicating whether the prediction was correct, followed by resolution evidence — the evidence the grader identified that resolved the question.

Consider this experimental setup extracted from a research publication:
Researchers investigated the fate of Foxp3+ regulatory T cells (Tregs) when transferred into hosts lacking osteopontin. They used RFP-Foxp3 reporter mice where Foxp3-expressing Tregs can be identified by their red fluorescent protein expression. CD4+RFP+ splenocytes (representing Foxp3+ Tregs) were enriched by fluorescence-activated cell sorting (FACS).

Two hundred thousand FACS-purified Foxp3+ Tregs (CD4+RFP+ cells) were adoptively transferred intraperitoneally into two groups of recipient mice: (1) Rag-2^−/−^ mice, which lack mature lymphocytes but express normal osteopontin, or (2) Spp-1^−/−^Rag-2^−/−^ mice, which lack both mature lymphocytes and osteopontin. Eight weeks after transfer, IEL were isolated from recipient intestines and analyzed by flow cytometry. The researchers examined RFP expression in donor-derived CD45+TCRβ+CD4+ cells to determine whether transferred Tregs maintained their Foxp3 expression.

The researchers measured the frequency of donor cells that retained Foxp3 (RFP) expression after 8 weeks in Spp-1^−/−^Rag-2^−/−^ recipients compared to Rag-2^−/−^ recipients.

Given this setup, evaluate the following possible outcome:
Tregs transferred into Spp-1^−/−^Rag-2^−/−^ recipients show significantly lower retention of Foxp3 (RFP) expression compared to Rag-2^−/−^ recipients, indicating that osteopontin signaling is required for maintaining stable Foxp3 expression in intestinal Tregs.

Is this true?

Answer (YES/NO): YES